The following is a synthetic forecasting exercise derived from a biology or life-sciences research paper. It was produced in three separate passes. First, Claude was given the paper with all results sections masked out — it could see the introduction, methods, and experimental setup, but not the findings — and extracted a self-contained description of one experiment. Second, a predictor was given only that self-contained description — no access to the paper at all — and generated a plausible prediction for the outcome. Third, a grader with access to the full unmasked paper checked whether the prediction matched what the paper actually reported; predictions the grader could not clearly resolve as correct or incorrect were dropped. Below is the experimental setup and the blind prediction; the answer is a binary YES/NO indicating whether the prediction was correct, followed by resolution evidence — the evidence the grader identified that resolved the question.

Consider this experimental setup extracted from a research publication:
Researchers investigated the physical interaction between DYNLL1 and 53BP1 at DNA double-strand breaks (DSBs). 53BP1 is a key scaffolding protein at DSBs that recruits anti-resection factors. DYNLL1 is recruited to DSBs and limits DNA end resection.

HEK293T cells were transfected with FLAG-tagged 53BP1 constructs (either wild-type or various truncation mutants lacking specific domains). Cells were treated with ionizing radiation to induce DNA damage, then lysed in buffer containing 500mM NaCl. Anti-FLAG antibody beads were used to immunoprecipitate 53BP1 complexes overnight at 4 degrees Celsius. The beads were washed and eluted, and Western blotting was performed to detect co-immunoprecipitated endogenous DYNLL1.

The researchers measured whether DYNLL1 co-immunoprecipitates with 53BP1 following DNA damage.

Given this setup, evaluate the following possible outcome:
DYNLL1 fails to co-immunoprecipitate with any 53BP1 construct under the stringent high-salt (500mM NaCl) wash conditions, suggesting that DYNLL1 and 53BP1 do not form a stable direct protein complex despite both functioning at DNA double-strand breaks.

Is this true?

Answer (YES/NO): NO